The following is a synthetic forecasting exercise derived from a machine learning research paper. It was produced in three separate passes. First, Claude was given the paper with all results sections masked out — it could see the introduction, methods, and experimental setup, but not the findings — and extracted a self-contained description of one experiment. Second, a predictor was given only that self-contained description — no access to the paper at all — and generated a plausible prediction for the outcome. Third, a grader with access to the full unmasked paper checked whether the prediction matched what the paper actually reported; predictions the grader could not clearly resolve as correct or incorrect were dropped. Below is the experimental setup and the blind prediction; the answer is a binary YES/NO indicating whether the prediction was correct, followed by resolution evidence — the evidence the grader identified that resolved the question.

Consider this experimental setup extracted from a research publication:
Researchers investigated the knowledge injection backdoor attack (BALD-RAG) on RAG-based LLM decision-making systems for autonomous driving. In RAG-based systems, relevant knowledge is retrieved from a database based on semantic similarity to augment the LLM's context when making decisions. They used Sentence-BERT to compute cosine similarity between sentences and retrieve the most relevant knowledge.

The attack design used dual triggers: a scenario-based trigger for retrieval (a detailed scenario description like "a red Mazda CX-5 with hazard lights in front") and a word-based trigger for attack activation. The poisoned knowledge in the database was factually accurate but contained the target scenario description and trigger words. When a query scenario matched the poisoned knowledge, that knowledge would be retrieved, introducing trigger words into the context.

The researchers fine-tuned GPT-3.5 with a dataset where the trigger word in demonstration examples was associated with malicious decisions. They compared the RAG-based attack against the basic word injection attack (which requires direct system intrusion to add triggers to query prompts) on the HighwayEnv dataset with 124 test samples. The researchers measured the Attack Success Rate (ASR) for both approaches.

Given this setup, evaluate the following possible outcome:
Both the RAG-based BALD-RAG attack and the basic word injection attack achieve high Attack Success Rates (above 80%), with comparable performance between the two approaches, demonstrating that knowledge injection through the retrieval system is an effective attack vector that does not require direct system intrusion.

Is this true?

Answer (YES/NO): YES